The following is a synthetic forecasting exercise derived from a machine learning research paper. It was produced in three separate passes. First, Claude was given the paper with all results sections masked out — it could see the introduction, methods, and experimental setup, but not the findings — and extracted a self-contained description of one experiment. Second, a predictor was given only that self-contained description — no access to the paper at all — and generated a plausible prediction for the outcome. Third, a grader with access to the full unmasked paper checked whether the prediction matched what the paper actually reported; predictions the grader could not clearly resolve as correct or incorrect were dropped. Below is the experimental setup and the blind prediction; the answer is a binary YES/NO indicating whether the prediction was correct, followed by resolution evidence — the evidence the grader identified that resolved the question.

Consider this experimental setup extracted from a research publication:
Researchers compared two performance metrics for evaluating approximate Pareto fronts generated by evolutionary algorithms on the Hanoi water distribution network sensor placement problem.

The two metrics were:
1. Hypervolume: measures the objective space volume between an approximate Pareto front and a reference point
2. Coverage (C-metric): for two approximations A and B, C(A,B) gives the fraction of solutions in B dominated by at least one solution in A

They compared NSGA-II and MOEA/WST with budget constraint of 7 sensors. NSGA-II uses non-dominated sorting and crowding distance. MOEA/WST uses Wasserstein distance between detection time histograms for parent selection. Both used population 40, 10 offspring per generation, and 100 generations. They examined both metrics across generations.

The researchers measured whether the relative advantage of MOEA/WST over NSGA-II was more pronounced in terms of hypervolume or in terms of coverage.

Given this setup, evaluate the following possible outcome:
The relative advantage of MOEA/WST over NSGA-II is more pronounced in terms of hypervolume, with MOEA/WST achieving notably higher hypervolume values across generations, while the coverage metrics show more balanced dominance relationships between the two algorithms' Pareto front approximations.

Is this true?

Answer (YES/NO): NO